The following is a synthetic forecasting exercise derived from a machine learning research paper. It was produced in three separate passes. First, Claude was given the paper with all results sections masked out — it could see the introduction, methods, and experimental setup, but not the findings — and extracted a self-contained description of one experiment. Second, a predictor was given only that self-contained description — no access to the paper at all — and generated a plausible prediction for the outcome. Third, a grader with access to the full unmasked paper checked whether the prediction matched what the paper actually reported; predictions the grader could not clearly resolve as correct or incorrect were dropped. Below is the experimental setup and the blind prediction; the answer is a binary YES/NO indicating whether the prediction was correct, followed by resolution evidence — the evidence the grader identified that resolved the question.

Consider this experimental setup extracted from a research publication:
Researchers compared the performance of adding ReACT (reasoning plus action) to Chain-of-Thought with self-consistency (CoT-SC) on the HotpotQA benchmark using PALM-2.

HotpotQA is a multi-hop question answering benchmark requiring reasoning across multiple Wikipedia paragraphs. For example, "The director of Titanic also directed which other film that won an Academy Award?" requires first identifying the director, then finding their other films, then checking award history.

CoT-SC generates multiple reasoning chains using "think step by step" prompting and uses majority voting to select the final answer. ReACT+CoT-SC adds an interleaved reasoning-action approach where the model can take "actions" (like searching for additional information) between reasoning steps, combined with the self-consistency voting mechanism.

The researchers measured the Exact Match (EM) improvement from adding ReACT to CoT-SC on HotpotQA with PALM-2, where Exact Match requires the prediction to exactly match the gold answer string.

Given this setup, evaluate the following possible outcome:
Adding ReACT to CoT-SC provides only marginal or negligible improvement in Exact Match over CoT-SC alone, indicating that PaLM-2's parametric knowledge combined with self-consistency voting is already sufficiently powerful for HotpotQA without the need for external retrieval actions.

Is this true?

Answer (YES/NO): YES